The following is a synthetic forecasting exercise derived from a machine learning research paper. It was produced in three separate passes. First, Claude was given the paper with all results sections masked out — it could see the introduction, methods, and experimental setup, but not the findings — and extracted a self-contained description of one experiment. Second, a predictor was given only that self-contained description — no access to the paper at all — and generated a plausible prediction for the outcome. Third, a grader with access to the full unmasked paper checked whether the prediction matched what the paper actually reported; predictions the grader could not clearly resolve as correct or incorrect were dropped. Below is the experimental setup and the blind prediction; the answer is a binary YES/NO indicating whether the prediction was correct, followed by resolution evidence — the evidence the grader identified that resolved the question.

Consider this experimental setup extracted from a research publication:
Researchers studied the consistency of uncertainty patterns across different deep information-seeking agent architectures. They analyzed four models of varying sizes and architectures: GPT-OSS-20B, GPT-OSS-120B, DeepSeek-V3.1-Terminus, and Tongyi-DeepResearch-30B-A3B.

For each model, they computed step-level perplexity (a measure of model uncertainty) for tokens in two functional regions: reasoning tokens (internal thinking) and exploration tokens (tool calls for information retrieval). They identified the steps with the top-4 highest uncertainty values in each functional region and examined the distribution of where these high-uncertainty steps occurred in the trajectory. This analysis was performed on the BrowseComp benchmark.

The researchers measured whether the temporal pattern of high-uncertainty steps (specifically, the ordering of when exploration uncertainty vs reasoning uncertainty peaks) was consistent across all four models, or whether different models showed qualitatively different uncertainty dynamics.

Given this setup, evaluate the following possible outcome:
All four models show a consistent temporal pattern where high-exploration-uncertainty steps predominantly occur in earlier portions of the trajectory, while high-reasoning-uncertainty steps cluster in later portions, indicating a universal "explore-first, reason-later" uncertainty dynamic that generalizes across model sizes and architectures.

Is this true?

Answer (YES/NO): NO